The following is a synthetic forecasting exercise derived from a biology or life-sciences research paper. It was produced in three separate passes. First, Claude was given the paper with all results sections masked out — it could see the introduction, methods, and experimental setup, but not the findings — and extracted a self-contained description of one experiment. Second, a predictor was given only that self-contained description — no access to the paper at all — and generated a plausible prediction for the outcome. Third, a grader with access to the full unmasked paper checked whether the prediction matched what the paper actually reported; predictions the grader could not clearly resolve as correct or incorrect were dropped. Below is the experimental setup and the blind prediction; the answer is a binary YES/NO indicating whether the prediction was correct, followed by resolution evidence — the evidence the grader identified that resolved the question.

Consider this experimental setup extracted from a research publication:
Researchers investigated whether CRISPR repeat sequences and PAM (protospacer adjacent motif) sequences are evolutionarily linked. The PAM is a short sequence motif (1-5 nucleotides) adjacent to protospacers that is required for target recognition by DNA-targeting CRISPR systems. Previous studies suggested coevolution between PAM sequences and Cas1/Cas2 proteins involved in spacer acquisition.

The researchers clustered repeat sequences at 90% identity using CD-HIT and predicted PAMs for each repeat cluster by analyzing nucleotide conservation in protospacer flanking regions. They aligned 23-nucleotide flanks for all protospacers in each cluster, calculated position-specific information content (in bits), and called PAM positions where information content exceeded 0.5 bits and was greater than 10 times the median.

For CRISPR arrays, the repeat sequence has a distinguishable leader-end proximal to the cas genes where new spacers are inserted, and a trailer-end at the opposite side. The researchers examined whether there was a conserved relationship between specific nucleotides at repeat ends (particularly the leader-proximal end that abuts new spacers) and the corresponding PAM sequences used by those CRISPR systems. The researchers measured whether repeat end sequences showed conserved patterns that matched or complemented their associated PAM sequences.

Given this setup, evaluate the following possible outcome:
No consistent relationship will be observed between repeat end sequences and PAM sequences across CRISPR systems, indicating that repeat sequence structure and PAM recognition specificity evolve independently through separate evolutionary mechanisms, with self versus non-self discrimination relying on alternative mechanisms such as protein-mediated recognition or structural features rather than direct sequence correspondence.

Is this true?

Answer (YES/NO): NO